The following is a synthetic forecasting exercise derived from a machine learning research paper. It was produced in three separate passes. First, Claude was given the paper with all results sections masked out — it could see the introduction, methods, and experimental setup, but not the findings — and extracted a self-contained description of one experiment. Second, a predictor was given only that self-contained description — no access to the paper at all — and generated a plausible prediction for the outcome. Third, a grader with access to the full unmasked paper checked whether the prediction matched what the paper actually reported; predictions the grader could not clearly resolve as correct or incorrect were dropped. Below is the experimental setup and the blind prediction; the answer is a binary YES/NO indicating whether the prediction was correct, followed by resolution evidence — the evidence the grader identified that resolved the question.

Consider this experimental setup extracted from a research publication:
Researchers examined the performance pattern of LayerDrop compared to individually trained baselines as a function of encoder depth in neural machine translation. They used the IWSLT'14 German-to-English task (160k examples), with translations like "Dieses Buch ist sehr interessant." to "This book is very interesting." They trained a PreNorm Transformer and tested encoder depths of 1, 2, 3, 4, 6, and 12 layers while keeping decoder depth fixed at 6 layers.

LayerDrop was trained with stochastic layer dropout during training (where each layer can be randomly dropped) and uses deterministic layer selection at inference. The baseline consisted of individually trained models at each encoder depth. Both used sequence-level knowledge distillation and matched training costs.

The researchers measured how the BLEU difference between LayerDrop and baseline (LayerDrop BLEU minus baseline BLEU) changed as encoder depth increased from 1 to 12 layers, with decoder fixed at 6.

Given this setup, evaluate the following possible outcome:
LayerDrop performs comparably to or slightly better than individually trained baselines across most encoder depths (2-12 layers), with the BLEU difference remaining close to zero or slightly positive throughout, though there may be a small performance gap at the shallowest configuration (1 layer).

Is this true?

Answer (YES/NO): NO